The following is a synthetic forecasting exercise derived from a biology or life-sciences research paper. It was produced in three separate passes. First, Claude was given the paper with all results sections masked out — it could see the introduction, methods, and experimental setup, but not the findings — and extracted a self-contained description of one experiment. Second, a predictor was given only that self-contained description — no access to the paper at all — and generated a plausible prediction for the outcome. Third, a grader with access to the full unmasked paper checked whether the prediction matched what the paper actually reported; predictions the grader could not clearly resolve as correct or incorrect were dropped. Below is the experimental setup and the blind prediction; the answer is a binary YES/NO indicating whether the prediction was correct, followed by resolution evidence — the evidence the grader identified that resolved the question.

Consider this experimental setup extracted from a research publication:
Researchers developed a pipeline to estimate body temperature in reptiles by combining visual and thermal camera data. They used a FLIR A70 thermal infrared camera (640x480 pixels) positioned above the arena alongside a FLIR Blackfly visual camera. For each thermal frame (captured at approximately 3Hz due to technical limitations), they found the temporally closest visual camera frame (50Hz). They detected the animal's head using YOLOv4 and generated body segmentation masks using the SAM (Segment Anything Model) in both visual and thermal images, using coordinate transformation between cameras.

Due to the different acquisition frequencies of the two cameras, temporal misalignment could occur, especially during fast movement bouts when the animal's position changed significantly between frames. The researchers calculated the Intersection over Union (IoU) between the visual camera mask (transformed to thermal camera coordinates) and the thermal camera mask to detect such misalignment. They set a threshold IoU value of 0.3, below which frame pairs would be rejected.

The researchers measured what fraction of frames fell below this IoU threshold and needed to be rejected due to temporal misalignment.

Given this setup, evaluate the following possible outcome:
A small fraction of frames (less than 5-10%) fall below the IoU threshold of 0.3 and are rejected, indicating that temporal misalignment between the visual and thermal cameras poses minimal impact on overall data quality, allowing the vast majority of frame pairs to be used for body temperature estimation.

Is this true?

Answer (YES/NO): YES